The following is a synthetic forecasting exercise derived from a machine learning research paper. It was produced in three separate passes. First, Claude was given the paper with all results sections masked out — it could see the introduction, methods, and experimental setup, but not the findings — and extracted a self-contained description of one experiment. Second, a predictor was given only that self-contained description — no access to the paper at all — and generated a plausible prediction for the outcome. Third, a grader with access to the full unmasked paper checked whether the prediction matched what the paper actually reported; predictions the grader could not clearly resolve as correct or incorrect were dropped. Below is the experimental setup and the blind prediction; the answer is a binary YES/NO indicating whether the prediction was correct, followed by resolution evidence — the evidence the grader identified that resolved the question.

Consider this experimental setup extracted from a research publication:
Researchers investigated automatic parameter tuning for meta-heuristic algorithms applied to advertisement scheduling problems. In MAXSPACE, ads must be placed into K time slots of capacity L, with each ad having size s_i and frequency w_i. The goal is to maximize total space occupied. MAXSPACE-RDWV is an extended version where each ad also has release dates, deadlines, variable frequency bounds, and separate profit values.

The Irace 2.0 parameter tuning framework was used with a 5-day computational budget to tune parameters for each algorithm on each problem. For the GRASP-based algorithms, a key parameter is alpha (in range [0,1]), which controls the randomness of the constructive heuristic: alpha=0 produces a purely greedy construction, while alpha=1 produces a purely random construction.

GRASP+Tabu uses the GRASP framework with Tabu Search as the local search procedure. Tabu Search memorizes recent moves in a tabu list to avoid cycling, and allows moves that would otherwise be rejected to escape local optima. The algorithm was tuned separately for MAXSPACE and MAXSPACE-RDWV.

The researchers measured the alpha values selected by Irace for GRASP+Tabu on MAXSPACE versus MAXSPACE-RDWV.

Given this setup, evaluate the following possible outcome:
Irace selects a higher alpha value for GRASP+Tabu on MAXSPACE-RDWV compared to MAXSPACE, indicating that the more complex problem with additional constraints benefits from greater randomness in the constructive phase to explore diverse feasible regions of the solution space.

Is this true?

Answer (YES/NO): NO